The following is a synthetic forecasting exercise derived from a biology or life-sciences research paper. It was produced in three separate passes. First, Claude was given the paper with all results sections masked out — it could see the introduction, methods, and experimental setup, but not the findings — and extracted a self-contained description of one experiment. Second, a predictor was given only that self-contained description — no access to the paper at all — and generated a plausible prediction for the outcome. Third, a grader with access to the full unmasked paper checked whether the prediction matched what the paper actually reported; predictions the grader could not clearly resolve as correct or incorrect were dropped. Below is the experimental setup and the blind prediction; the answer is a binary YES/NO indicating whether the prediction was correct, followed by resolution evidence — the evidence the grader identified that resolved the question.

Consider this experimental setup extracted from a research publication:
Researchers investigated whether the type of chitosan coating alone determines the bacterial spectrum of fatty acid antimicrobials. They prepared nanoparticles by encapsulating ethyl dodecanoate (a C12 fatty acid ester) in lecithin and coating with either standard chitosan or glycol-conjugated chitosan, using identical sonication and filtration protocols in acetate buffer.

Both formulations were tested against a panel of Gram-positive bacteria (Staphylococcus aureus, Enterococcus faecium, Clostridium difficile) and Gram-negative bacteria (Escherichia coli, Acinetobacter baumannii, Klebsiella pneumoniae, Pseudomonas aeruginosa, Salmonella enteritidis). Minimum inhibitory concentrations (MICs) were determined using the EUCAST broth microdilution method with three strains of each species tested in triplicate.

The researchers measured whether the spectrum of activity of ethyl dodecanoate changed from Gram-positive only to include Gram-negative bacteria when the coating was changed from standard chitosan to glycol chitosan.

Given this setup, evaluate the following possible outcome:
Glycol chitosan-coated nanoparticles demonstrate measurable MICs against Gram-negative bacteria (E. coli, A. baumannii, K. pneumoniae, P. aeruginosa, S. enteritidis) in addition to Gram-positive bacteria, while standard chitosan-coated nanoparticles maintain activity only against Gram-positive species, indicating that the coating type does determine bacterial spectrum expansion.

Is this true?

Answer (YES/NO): YES